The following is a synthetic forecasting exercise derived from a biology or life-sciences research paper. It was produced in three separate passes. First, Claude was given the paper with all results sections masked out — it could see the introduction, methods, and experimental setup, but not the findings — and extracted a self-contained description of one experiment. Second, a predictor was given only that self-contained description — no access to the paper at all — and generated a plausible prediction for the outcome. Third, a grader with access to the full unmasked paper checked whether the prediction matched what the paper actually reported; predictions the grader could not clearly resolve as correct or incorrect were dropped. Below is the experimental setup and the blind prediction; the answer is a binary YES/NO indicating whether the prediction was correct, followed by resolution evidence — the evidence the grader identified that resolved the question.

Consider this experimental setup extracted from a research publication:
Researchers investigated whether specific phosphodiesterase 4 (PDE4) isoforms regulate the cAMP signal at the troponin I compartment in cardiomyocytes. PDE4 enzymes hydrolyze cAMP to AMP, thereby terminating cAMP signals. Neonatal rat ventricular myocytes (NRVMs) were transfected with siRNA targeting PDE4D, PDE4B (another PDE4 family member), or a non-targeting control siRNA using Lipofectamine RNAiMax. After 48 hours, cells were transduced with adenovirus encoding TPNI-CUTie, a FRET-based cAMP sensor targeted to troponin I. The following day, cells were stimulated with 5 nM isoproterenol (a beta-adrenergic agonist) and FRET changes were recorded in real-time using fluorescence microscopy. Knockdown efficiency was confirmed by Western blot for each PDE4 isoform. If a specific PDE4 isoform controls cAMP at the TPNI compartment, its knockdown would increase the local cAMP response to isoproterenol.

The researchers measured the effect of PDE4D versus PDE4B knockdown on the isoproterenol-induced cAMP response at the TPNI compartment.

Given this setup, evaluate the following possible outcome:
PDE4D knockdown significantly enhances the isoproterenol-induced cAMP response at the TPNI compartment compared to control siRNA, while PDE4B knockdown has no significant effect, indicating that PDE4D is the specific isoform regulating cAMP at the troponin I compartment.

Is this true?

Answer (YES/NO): YES